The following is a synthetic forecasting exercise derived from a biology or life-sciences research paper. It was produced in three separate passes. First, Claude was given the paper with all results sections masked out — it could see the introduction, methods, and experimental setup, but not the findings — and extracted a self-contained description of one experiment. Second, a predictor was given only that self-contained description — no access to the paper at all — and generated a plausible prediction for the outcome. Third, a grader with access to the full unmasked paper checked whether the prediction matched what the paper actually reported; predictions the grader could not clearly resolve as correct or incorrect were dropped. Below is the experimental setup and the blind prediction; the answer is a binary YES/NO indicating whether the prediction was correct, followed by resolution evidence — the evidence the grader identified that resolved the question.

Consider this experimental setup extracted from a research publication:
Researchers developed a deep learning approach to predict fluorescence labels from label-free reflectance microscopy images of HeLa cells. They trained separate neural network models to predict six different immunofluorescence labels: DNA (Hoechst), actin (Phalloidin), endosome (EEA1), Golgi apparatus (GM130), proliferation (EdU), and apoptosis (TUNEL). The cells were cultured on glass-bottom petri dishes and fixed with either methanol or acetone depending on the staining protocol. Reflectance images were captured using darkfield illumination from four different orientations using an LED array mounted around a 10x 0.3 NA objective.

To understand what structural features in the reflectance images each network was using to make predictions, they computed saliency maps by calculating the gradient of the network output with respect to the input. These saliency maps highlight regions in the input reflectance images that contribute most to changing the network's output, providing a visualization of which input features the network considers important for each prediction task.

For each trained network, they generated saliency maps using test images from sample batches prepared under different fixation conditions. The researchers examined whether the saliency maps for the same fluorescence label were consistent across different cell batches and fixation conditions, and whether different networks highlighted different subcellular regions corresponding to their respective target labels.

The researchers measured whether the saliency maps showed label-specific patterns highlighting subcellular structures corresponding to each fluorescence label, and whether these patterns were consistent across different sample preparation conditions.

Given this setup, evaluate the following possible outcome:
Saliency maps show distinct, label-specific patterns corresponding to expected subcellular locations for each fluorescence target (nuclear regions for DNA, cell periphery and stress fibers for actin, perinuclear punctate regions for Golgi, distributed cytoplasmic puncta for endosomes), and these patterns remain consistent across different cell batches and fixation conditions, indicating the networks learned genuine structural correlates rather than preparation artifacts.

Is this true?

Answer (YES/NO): NO